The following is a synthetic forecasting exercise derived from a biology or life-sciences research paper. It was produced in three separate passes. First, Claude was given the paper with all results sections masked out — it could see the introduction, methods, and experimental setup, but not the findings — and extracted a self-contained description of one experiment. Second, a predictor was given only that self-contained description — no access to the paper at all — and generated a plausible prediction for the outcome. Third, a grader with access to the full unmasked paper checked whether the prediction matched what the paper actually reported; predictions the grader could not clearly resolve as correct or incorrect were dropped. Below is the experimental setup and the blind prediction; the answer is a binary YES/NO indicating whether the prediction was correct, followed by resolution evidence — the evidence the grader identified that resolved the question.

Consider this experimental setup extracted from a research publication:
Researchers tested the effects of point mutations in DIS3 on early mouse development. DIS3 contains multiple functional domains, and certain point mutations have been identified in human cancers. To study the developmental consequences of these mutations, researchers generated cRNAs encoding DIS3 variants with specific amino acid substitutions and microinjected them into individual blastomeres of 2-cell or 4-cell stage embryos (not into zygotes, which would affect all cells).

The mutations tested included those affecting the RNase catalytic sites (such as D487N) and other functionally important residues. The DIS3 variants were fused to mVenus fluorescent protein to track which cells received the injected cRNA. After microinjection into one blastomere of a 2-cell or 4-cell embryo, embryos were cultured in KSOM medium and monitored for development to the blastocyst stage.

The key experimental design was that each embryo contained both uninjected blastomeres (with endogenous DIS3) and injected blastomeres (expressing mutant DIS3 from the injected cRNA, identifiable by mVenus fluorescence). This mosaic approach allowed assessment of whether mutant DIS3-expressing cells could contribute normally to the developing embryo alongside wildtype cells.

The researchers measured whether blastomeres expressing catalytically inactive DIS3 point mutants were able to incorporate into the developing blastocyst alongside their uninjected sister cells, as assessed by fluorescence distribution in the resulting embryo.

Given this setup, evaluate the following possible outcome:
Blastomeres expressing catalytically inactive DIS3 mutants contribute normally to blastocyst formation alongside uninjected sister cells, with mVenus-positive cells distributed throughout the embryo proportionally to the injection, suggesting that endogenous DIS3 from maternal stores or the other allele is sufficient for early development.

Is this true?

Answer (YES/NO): NO